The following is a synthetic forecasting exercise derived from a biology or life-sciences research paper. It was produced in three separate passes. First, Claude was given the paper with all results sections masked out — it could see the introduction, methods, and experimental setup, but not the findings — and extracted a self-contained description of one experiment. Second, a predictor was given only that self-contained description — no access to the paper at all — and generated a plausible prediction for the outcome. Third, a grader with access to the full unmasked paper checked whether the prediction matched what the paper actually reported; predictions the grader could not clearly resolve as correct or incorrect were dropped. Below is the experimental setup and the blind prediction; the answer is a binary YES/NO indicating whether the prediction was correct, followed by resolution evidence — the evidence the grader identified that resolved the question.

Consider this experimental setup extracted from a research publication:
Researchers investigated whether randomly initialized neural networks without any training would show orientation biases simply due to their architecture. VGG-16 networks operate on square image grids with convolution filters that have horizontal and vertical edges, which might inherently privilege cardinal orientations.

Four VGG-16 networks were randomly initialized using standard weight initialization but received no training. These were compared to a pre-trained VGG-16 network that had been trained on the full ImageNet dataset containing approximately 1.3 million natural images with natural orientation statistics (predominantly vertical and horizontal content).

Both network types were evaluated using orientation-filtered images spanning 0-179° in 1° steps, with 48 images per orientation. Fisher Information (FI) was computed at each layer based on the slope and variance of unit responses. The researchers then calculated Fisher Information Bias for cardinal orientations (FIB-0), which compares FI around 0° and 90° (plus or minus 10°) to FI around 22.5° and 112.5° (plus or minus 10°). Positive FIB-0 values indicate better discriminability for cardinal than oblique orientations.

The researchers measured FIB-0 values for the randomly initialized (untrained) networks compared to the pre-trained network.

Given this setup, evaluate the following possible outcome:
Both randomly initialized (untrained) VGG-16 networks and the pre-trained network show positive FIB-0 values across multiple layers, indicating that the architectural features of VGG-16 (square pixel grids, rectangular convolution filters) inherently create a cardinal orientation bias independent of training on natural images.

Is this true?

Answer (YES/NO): NO